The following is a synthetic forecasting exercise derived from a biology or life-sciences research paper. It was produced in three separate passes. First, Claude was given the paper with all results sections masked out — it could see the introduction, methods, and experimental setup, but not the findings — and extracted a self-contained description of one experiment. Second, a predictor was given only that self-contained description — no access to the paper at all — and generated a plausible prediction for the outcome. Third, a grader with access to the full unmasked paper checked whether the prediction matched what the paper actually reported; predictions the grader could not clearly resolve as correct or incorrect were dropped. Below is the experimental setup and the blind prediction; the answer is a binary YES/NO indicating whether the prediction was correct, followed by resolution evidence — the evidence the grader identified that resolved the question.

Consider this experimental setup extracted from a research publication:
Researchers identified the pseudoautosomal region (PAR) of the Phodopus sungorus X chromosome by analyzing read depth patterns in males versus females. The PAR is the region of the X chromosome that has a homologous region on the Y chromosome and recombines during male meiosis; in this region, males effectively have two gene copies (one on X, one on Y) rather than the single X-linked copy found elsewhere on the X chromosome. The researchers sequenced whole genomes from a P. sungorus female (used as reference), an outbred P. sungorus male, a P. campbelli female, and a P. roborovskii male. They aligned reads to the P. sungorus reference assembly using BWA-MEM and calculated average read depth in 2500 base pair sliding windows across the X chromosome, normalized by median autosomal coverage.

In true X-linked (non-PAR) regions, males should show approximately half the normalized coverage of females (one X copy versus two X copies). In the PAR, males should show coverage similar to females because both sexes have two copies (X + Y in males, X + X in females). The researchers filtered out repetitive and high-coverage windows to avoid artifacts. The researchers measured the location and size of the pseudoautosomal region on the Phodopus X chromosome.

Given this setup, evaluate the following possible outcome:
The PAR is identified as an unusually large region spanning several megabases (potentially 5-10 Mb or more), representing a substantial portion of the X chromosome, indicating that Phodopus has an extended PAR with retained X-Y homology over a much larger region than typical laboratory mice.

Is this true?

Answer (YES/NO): NO